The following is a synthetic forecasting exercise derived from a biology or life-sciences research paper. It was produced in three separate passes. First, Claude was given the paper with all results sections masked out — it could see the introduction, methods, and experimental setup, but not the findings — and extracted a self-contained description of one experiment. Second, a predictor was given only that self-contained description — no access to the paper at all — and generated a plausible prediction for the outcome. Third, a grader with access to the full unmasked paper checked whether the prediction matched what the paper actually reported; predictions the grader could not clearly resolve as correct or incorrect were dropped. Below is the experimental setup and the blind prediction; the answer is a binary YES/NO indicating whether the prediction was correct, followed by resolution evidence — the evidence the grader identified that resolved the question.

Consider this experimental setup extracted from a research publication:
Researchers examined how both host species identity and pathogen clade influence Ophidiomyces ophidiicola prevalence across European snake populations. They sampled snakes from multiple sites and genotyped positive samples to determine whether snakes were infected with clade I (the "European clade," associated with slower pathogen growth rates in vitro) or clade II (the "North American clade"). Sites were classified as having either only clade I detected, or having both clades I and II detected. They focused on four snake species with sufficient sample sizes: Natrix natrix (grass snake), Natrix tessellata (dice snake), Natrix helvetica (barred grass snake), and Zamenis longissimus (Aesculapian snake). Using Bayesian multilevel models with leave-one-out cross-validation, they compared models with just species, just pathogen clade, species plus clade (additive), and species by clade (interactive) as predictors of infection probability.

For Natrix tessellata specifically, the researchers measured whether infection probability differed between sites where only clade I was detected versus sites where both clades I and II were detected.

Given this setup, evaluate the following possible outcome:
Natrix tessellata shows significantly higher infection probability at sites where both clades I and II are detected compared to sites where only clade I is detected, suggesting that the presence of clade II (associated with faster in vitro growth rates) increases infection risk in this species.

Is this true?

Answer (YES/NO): NO